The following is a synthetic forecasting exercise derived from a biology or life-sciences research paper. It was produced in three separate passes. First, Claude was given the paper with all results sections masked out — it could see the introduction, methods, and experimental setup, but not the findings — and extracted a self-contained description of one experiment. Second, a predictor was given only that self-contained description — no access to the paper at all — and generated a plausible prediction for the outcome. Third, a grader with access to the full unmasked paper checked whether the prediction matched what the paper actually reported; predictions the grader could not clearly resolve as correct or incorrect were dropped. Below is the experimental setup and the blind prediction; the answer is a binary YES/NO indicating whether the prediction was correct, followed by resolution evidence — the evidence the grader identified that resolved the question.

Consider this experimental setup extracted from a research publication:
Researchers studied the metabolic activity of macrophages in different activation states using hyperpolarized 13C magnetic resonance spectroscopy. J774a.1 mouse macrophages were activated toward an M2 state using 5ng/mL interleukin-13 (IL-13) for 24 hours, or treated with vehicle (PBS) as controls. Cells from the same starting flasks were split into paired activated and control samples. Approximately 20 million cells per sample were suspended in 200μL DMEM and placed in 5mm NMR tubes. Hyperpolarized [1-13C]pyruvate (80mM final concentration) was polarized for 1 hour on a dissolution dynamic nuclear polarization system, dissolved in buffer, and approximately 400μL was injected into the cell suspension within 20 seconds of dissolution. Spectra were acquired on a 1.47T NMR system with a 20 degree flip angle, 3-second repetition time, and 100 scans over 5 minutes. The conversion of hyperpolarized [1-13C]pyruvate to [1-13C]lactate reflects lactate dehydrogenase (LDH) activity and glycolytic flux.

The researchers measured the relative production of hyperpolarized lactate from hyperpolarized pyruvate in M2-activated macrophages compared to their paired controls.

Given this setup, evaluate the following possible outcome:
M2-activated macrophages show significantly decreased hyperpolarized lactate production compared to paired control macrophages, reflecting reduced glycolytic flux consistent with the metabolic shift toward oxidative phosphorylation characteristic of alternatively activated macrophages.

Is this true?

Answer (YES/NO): NO